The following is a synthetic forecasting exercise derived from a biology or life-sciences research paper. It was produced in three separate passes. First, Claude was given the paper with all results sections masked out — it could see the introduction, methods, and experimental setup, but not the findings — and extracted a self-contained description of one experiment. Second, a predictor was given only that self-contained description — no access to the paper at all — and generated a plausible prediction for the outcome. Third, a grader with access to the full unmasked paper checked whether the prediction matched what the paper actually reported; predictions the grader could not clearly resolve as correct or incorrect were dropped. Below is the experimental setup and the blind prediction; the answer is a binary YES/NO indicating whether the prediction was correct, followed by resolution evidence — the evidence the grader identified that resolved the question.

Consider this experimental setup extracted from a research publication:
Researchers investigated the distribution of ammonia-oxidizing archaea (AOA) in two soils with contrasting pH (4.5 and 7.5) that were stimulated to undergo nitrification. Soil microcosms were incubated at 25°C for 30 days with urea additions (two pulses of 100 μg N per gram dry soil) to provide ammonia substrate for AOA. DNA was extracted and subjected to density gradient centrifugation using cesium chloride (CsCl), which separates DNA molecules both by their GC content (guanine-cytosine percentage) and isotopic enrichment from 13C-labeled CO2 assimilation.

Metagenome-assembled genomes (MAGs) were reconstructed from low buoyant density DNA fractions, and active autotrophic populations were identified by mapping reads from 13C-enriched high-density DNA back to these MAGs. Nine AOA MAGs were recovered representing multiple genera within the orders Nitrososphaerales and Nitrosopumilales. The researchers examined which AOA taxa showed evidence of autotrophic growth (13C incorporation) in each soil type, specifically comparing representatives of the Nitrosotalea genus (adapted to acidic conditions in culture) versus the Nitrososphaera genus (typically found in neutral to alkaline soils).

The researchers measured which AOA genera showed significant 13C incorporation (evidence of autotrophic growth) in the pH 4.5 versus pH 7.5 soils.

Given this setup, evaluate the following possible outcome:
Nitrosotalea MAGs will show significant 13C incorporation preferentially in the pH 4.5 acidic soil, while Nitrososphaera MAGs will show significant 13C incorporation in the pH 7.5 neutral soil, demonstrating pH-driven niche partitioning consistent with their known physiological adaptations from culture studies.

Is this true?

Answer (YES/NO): YES